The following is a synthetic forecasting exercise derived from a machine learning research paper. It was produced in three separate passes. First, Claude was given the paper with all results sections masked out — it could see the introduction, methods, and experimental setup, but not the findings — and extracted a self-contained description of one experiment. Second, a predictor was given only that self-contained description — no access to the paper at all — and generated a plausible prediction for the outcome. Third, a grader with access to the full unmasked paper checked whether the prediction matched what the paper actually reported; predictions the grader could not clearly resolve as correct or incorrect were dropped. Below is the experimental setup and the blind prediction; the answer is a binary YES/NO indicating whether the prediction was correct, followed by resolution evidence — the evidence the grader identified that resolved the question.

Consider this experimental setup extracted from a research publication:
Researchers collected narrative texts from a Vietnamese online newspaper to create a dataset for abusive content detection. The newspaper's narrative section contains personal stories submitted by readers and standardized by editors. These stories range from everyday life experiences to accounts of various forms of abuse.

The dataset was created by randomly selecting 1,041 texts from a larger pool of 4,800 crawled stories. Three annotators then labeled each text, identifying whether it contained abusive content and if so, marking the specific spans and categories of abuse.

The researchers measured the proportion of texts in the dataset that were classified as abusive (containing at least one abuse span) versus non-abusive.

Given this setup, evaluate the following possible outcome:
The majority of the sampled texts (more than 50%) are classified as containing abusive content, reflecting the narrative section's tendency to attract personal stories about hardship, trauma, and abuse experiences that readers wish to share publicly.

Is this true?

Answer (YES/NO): NO